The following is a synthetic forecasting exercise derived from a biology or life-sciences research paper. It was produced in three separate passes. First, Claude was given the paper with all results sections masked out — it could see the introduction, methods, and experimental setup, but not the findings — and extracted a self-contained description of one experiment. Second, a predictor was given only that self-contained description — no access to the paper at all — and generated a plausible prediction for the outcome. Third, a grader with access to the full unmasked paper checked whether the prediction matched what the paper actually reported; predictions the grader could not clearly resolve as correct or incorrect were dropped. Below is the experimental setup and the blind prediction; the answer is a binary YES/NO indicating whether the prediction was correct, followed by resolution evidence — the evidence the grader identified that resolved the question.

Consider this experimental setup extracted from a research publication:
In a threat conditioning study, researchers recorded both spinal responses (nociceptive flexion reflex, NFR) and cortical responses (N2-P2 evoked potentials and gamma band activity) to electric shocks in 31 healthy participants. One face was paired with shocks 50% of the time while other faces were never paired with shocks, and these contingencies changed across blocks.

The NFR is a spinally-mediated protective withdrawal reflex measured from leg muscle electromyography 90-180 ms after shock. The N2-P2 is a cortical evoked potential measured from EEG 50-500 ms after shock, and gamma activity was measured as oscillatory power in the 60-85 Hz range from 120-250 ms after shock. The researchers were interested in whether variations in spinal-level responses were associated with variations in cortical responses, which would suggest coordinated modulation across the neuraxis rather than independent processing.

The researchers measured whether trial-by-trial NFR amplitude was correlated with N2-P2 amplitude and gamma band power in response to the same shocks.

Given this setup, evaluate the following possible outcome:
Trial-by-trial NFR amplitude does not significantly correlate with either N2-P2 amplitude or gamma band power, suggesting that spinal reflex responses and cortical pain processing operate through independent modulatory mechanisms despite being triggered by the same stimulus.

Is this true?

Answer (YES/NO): NO